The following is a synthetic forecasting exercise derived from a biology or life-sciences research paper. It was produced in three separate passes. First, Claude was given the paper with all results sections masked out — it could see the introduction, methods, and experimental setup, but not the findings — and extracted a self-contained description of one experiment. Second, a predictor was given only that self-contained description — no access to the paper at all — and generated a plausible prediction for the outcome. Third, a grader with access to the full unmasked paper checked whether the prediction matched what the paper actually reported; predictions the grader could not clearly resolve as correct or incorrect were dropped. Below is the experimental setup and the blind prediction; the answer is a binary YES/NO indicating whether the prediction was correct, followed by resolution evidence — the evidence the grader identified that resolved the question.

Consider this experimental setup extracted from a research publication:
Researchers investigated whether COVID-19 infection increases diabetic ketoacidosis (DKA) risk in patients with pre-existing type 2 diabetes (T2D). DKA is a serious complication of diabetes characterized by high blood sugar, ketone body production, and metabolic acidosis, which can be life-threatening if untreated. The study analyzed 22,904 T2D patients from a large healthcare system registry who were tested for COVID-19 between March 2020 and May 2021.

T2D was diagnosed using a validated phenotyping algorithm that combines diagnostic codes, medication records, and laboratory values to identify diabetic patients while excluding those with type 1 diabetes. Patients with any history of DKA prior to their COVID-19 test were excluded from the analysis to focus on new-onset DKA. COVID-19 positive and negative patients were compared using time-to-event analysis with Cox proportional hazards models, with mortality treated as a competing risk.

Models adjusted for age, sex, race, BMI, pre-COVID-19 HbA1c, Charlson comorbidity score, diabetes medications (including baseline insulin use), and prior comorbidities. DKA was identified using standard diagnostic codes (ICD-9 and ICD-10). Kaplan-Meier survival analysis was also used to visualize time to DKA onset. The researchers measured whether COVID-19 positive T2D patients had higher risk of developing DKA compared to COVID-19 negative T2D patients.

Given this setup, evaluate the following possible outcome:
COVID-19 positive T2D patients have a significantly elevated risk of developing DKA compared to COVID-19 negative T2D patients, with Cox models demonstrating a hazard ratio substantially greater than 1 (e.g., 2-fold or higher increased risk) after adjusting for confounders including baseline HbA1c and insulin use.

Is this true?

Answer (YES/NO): NO